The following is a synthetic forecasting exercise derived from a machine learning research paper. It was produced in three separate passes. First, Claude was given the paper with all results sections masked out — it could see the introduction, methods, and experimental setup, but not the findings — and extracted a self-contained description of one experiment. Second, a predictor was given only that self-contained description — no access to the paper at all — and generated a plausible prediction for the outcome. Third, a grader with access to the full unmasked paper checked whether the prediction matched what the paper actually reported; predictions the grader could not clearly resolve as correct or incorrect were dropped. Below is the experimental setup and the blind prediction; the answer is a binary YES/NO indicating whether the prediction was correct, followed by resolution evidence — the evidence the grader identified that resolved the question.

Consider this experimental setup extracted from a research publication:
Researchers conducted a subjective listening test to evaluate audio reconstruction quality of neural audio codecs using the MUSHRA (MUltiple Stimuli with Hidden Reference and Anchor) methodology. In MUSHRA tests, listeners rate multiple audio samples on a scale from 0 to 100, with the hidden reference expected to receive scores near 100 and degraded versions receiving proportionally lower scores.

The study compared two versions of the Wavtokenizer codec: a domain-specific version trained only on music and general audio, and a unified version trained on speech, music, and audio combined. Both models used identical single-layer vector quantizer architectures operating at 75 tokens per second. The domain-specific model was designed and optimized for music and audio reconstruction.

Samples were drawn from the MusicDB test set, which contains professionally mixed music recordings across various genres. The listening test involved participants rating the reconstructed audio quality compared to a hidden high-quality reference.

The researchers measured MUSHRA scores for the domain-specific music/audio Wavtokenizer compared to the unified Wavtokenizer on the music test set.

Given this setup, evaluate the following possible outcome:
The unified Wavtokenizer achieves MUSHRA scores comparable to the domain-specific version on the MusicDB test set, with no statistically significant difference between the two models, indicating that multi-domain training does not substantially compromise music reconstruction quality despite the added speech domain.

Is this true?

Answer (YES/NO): NO